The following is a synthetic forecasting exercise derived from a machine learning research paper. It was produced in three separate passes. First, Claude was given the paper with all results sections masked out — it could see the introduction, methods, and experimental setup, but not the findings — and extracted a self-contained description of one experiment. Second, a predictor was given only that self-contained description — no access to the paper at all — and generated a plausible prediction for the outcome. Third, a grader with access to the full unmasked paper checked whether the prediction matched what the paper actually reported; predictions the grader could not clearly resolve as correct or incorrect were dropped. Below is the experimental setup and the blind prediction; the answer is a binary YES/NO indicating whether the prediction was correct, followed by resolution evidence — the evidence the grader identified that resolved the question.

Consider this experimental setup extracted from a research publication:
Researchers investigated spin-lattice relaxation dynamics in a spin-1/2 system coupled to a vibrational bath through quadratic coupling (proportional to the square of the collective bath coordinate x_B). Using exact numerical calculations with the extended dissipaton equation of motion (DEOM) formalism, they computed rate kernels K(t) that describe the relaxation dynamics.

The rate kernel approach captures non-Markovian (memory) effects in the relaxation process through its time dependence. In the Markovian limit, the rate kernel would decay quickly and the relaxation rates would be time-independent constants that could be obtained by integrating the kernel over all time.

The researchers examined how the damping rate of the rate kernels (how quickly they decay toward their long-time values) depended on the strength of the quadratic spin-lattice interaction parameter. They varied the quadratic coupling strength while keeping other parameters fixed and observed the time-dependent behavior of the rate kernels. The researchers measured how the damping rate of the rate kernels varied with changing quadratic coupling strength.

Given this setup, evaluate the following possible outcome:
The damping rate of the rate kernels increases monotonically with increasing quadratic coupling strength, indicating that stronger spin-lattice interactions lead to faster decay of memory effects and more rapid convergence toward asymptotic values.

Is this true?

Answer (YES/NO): YES